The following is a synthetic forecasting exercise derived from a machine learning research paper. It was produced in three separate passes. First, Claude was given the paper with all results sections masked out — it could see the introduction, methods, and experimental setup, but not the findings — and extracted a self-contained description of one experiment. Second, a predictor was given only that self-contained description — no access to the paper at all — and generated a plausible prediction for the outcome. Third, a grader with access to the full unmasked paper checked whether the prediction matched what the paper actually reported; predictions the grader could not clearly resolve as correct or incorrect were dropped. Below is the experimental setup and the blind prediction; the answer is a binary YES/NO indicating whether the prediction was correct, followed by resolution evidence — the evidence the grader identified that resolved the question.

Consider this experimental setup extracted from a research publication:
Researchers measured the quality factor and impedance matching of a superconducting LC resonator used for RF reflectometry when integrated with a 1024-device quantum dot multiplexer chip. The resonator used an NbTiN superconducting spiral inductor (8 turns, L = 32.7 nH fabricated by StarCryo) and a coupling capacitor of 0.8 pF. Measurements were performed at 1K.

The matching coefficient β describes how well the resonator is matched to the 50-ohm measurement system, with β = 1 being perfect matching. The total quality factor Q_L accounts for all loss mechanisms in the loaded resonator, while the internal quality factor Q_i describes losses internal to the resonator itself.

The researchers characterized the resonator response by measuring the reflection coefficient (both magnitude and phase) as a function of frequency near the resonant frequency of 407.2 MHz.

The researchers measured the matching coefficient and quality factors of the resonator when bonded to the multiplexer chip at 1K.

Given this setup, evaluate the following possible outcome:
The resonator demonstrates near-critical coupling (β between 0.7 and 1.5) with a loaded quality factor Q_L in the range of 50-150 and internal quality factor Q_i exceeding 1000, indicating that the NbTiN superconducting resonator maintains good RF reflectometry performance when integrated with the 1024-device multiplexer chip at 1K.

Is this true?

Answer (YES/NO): NO